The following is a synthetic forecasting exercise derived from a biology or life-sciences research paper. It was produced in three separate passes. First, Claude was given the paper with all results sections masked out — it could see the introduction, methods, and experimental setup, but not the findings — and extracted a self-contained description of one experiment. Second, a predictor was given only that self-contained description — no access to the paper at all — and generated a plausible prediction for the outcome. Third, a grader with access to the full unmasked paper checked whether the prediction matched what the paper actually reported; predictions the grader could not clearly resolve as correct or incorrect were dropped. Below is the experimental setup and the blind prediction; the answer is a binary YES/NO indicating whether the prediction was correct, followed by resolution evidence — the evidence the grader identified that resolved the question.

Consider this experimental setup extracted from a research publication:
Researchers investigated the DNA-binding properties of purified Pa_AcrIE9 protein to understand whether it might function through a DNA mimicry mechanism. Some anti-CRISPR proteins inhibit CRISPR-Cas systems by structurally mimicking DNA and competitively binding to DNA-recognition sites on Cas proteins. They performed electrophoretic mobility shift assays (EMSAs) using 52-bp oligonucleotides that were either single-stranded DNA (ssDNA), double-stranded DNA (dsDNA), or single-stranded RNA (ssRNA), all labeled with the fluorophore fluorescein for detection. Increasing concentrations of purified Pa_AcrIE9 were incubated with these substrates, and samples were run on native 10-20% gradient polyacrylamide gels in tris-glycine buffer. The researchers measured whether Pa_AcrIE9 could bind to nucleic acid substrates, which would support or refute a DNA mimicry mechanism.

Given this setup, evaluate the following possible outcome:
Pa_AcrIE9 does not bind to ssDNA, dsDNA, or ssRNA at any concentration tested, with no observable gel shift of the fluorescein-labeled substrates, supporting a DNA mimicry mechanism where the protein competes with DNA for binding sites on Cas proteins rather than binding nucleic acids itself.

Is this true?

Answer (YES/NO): NO